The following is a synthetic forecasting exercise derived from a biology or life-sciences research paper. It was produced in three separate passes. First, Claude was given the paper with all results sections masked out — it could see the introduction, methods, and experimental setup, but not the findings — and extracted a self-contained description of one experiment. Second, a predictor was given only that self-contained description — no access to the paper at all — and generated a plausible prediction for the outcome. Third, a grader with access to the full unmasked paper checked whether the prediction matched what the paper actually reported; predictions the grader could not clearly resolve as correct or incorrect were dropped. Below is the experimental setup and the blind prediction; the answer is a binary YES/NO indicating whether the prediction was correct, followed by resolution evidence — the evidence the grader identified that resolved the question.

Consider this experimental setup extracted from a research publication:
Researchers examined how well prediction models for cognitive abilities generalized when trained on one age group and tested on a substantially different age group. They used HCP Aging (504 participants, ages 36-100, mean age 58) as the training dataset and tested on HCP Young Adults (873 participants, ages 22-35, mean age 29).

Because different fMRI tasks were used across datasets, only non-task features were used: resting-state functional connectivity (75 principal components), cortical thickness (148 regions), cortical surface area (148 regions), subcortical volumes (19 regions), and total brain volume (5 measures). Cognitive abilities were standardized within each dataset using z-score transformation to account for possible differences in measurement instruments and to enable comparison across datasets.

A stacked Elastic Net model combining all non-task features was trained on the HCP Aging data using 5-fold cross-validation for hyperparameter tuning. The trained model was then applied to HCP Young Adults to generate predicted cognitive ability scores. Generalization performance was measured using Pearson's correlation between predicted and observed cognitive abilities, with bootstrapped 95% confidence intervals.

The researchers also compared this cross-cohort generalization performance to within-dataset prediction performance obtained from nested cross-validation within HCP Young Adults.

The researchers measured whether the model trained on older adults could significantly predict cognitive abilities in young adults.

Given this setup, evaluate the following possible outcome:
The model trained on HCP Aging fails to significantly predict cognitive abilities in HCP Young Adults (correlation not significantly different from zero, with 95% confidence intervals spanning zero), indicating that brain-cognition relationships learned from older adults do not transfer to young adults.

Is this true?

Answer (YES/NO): NO